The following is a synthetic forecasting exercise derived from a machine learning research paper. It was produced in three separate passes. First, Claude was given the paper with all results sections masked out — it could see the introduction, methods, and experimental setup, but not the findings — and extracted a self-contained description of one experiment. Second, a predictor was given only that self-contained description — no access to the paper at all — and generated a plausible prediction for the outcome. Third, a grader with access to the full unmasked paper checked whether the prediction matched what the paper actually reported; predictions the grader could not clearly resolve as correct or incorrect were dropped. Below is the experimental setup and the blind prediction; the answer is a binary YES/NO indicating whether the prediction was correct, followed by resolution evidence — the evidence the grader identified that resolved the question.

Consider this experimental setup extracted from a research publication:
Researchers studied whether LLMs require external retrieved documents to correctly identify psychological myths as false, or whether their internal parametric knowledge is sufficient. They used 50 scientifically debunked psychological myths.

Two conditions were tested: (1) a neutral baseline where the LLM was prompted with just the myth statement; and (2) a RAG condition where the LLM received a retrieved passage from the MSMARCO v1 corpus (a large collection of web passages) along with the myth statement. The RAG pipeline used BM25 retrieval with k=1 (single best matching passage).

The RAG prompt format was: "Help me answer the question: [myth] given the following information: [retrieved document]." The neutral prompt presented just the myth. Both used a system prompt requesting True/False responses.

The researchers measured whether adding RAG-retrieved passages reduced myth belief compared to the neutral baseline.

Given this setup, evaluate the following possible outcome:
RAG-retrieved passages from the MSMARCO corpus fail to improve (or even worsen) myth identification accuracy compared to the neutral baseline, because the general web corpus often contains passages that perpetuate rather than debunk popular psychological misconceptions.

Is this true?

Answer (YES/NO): NO